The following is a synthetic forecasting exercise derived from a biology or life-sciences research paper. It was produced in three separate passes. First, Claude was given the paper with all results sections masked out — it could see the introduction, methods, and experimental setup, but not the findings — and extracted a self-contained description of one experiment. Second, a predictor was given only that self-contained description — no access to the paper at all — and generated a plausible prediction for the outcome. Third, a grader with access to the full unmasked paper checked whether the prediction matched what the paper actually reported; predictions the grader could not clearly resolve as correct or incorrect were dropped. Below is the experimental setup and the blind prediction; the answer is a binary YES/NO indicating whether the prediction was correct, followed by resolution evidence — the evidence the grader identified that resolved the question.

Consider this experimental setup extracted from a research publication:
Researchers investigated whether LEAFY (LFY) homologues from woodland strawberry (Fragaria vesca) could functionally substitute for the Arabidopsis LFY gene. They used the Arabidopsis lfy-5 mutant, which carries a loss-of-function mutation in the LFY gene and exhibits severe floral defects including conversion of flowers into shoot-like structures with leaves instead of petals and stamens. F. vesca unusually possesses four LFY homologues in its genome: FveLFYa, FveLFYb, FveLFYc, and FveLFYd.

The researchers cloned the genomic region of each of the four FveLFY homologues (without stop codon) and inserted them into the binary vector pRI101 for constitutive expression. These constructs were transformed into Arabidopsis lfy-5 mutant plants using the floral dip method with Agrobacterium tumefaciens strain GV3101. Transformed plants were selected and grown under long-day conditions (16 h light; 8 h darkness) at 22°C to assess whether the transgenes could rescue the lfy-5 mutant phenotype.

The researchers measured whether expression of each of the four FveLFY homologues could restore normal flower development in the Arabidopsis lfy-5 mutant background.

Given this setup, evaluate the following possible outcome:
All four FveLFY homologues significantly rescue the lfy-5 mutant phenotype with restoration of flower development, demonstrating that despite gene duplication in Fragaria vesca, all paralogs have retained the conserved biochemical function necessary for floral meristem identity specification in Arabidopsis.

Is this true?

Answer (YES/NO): NO